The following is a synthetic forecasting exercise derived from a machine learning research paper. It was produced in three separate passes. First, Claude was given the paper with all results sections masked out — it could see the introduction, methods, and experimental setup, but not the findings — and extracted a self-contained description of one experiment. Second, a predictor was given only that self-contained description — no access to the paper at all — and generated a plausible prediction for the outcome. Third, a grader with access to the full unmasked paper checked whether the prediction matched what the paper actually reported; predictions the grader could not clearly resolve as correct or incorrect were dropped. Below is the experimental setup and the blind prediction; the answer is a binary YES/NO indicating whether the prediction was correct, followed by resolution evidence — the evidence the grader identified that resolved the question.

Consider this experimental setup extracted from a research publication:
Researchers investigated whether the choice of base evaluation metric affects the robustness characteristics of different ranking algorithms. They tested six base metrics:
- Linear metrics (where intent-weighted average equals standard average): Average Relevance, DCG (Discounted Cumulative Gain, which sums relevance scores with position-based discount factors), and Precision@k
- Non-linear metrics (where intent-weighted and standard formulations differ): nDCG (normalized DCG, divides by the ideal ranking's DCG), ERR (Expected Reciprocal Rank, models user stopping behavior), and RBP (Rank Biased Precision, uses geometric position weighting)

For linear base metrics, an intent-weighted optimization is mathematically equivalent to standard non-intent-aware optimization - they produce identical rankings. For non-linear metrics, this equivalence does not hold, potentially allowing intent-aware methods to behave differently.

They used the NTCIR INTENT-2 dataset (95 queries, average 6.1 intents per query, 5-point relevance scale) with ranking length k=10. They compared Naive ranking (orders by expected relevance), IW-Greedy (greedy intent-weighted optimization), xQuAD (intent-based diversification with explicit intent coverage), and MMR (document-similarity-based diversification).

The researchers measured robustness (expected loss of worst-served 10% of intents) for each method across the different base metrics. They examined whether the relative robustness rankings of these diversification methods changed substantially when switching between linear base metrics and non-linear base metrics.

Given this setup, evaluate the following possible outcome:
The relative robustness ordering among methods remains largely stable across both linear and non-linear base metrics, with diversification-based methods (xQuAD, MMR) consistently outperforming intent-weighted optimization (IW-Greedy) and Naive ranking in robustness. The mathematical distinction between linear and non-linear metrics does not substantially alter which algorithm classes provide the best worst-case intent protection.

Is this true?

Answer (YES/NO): NO